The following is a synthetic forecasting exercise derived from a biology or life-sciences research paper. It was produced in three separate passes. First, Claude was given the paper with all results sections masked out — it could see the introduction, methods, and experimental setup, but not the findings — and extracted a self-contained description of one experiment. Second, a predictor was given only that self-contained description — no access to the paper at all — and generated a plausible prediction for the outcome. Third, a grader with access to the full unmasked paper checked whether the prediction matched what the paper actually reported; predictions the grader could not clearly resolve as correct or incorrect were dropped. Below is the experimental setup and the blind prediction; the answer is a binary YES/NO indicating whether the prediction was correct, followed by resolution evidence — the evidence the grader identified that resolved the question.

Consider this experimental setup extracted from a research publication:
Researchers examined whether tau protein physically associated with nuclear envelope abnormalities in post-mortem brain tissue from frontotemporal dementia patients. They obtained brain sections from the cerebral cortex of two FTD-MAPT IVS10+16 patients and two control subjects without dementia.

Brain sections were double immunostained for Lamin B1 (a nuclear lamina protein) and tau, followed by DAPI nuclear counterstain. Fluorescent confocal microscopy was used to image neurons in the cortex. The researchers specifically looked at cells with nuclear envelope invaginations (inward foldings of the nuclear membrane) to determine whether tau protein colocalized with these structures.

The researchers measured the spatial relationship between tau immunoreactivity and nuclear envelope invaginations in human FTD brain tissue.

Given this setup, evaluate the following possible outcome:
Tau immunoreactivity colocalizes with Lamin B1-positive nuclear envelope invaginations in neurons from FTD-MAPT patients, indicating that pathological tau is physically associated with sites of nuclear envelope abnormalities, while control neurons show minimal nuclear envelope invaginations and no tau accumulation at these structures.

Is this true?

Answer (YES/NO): YES